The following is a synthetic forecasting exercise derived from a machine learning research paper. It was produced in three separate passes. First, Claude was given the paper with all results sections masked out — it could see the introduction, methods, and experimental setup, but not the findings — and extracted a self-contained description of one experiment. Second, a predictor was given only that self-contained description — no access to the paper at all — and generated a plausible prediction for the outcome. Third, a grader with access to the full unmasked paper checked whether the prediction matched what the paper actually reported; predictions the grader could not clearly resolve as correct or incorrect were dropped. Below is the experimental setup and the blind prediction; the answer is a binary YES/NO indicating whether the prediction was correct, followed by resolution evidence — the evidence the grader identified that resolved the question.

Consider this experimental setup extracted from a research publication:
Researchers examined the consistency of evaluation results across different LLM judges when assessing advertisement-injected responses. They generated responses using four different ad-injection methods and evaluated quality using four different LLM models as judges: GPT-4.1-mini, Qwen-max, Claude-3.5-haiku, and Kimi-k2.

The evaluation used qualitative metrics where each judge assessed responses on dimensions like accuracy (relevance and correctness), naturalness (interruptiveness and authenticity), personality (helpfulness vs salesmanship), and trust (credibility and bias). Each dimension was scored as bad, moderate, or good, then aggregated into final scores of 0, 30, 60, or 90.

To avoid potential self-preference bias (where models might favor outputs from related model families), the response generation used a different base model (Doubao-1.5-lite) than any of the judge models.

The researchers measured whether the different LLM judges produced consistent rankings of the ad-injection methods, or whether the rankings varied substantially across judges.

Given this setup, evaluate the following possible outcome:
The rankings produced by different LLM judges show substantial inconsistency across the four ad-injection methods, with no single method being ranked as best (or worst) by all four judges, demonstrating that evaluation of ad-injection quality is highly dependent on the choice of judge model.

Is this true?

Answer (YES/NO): NO